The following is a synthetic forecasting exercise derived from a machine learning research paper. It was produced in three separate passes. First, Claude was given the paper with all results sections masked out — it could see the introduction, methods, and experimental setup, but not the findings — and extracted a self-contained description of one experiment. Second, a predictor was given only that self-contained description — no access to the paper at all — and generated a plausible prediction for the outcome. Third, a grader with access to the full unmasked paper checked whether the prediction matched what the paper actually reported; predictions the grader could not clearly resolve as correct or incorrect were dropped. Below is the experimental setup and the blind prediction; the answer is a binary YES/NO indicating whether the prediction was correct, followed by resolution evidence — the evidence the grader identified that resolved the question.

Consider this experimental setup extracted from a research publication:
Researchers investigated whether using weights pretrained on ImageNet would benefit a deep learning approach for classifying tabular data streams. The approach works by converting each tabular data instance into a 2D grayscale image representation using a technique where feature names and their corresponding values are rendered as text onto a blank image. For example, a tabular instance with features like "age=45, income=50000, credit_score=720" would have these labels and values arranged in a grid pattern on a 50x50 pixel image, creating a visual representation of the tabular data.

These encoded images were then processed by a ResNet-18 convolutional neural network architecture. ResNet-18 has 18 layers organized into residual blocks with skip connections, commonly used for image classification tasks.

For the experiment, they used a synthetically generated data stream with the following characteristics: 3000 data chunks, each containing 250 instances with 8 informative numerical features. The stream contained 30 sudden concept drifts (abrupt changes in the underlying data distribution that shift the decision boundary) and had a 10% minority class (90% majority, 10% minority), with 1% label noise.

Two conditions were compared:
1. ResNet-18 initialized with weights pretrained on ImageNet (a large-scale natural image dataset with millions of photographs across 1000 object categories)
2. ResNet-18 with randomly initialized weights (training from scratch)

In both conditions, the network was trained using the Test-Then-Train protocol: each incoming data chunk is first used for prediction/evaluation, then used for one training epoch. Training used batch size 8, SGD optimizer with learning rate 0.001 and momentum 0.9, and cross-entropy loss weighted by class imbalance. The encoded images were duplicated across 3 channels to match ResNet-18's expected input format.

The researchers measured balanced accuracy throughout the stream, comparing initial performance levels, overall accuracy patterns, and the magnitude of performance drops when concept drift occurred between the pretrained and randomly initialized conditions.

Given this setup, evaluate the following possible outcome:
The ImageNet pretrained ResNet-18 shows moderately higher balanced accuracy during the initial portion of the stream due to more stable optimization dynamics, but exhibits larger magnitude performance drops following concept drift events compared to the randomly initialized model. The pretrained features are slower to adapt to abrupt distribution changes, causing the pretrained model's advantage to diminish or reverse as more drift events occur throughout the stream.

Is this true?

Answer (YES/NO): NO